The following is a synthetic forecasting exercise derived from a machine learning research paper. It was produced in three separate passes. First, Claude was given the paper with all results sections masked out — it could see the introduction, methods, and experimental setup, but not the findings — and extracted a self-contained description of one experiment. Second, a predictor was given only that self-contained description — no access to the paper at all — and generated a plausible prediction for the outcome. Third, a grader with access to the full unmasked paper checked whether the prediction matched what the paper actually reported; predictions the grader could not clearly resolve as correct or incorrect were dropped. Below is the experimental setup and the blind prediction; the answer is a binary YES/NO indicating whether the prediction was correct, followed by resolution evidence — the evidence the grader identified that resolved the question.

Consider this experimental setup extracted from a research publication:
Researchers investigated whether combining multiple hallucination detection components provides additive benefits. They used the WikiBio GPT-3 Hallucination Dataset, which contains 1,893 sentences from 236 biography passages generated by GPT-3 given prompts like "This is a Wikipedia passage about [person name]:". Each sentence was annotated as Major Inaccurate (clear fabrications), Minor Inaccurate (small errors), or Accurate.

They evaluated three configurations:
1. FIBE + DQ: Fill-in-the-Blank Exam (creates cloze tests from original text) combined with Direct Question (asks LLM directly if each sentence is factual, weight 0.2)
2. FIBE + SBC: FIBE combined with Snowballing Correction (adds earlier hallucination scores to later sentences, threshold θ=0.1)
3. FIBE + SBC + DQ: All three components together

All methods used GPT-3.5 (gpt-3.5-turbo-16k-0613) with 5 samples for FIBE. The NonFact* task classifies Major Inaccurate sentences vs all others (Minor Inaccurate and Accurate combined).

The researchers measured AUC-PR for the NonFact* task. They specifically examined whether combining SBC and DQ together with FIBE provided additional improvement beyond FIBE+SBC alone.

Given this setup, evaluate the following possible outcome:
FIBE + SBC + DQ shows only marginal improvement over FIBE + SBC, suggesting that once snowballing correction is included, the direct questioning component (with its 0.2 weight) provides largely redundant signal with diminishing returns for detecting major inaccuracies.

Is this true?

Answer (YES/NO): YES